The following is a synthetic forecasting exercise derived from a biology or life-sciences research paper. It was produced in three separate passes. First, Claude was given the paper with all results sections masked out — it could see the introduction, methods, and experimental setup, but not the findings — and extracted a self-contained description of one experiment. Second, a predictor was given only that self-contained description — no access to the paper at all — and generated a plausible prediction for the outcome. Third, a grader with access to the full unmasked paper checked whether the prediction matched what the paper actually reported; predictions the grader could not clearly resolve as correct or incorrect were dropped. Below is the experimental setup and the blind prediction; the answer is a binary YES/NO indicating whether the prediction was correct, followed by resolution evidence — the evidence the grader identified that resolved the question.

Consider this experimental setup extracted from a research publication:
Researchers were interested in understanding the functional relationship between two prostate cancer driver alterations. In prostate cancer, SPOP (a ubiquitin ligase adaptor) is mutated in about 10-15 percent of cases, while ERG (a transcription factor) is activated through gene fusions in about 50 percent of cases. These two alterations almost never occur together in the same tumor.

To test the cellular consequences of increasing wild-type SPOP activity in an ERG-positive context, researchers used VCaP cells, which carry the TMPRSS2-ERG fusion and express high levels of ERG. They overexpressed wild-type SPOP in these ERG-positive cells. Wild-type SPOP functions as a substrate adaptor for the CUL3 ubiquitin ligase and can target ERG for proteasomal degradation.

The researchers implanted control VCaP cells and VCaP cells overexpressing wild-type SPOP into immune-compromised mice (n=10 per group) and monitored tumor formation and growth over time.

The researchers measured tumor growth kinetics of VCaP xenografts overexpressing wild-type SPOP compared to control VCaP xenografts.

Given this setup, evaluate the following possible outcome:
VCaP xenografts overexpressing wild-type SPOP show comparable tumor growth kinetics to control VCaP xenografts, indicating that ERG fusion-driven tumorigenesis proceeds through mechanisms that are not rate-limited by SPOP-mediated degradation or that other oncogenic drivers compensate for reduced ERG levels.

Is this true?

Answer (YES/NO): NO